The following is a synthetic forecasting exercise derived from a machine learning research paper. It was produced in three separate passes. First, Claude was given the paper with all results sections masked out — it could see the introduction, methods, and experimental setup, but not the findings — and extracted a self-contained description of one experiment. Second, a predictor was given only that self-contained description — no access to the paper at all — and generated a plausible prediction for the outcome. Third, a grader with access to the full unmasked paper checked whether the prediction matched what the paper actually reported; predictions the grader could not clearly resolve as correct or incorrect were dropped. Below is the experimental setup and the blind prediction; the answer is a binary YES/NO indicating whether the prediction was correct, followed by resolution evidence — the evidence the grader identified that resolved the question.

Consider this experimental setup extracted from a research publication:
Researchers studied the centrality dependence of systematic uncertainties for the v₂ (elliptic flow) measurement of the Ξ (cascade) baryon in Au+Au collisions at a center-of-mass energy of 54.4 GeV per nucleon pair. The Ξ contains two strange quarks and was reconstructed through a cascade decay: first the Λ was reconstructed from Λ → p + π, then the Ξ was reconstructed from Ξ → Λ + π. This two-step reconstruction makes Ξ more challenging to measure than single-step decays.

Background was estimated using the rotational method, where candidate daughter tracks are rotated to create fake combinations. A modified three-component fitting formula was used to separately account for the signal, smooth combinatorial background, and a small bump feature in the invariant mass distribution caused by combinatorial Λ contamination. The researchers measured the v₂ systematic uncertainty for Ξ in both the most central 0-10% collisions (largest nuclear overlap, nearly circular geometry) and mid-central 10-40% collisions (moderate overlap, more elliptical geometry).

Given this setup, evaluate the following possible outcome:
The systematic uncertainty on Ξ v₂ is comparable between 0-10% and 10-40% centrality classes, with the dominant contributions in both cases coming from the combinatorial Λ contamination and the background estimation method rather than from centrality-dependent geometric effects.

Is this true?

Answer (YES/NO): NO